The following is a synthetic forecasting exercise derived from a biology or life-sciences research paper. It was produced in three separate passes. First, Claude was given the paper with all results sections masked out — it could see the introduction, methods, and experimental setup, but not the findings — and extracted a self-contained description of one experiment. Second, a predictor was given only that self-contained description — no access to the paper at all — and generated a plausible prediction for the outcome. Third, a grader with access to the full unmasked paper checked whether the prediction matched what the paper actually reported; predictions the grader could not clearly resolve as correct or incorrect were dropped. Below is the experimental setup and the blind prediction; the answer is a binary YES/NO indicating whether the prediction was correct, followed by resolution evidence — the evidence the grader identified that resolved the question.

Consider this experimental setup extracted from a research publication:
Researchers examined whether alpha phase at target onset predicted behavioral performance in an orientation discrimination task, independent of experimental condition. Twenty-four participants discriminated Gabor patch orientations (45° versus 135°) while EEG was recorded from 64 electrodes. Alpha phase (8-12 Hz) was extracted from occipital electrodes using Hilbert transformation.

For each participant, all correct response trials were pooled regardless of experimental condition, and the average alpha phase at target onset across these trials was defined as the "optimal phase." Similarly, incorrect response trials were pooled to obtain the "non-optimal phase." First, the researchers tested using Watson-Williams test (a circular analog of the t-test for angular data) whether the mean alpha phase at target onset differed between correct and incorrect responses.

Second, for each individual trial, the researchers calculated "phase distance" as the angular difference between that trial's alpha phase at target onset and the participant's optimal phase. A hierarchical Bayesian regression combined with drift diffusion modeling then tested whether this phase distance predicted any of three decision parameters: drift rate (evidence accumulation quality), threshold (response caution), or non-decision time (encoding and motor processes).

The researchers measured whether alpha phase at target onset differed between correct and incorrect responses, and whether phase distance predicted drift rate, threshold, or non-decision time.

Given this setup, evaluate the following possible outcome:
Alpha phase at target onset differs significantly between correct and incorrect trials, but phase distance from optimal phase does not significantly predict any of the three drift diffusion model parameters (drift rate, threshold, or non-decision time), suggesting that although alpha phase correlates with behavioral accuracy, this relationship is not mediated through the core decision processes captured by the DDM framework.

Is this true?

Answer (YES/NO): NO